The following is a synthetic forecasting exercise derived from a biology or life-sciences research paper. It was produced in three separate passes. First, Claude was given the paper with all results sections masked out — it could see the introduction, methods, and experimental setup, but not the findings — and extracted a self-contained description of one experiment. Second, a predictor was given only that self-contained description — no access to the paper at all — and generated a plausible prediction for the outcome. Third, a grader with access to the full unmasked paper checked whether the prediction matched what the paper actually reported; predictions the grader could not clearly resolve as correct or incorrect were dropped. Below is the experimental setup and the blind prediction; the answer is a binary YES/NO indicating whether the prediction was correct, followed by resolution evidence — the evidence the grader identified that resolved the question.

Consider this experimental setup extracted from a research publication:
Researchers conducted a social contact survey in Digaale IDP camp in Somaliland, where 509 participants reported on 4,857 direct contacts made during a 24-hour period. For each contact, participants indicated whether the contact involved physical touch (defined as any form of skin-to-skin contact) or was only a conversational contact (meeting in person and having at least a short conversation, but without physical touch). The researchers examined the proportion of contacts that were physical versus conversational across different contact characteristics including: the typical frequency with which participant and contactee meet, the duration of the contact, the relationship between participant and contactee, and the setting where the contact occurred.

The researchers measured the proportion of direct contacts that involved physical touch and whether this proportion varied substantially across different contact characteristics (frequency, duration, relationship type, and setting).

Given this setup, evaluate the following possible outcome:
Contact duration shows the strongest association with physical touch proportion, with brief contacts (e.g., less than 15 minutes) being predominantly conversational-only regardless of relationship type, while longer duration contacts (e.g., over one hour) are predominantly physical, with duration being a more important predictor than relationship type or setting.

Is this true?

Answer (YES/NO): NO